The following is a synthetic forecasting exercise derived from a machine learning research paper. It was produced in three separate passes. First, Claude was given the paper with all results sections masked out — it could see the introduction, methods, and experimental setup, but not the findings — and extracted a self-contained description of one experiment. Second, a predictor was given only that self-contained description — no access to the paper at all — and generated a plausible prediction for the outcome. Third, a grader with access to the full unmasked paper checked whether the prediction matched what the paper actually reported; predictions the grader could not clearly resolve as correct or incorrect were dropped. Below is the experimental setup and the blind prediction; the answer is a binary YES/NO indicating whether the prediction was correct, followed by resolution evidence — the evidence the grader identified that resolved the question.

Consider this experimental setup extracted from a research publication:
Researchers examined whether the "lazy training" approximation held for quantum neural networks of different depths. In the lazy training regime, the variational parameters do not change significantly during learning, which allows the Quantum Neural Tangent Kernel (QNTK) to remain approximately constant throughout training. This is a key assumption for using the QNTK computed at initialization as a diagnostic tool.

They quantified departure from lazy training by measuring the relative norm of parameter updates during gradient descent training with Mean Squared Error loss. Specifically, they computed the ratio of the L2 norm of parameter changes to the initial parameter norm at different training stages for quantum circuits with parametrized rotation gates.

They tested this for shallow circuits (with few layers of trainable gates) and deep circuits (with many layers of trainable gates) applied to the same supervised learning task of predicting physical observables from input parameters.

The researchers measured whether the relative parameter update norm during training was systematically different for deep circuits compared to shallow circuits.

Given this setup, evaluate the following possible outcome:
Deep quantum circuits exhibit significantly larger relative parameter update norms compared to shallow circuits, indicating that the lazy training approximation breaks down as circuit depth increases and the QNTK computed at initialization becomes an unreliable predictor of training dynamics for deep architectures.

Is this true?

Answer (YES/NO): NO